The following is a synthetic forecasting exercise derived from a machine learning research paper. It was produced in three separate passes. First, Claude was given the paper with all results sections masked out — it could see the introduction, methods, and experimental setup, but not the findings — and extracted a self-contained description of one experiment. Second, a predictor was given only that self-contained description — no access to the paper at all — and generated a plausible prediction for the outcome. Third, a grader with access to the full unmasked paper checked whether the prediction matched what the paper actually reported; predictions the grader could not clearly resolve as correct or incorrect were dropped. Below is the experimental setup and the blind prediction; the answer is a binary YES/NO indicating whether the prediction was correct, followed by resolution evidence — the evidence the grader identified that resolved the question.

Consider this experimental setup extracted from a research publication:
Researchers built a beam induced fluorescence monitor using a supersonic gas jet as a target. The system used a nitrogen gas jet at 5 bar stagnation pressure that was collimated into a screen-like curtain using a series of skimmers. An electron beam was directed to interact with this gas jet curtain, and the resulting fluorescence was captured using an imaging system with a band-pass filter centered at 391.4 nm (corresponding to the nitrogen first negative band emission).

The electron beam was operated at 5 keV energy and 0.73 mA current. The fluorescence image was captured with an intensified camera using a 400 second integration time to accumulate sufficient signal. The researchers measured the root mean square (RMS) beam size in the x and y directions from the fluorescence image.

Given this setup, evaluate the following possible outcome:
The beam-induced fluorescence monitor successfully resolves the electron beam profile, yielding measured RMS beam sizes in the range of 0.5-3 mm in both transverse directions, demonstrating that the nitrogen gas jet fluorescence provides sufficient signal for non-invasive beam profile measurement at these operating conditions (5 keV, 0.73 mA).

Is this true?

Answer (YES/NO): YES